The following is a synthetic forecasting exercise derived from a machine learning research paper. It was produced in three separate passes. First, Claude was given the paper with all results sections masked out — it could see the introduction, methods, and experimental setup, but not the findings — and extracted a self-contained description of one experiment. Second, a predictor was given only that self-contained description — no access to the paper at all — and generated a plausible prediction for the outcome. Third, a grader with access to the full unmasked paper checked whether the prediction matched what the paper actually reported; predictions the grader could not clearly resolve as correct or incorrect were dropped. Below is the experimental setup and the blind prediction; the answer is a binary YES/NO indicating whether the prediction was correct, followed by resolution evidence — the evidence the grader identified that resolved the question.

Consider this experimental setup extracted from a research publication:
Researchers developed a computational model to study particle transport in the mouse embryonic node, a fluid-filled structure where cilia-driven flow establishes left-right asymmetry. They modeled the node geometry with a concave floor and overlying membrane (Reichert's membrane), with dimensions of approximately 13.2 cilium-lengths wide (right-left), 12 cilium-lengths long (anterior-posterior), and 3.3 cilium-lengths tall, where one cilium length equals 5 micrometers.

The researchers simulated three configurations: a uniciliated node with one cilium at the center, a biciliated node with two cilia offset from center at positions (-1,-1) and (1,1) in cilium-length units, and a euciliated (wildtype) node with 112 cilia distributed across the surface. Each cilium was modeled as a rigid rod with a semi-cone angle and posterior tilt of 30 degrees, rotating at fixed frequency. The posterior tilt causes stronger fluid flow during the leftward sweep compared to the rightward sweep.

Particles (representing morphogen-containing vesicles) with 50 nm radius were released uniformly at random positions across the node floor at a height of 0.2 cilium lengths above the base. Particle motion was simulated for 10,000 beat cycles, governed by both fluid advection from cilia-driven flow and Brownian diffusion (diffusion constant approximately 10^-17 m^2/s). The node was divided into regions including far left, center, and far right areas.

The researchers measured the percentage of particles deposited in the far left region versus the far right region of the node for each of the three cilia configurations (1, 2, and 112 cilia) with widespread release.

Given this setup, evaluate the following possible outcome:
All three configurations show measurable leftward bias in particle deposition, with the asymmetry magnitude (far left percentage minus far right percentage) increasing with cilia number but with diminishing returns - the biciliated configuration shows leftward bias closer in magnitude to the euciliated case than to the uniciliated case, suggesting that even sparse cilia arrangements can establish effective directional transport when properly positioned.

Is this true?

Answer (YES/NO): NO